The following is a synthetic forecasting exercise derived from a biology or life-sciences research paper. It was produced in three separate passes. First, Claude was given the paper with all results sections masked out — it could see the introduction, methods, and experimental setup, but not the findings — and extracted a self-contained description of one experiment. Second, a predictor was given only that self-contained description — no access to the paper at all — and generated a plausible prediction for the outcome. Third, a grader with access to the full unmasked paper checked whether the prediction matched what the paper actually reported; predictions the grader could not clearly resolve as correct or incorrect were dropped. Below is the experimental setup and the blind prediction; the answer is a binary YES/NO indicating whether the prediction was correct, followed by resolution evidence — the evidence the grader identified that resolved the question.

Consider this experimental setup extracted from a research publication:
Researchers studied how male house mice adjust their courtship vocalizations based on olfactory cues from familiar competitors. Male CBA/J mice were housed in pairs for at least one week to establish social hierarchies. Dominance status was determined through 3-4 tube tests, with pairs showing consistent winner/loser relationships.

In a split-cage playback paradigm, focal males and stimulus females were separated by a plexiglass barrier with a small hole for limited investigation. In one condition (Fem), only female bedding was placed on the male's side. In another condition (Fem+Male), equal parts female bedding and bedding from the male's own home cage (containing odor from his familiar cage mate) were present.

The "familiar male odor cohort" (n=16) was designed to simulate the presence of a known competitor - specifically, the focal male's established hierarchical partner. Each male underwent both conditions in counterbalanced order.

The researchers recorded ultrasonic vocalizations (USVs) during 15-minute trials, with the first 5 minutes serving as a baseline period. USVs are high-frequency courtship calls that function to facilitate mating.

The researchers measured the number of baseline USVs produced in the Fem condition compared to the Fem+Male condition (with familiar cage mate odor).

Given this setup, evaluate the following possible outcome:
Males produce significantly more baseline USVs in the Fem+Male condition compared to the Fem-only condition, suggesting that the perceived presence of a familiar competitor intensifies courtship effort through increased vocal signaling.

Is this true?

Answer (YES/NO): NO